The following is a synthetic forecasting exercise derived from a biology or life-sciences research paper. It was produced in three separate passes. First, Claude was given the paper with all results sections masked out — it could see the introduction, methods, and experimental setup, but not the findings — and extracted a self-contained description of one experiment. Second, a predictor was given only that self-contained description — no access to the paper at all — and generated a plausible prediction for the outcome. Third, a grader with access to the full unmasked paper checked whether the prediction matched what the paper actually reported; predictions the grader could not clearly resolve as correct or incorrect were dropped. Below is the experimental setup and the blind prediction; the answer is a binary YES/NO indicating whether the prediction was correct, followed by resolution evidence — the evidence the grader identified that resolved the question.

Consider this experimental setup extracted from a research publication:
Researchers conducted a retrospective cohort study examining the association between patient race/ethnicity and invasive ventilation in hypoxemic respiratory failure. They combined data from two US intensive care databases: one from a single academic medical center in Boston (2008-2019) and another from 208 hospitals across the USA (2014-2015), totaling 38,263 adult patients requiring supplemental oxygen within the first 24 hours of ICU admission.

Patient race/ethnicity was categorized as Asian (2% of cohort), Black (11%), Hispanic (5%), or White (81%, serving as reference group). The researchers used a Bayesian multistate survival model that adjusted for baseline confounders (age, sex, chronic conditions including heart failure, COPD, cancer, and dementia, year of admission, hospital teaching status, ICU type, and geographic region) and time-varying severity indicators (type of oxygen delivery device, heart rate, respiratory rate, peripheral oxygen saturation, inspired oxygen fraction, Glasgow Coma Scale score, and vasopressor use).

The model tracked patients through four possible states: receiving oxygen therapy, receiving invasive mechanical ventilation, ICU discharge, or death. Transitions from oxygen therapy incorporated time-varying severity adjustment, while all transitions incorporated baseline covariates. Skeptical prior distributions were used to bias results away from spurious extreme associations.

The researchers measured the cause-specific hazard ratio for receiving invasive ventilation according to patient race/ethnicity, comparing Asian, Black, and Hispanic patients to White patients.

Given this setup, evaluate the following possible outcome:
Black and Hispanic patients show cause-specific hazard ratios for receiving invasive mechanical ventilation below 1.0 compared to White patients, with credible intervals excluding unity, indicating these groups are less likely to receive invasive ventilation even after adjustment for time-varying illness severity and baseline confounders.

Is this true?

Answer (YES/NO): YES